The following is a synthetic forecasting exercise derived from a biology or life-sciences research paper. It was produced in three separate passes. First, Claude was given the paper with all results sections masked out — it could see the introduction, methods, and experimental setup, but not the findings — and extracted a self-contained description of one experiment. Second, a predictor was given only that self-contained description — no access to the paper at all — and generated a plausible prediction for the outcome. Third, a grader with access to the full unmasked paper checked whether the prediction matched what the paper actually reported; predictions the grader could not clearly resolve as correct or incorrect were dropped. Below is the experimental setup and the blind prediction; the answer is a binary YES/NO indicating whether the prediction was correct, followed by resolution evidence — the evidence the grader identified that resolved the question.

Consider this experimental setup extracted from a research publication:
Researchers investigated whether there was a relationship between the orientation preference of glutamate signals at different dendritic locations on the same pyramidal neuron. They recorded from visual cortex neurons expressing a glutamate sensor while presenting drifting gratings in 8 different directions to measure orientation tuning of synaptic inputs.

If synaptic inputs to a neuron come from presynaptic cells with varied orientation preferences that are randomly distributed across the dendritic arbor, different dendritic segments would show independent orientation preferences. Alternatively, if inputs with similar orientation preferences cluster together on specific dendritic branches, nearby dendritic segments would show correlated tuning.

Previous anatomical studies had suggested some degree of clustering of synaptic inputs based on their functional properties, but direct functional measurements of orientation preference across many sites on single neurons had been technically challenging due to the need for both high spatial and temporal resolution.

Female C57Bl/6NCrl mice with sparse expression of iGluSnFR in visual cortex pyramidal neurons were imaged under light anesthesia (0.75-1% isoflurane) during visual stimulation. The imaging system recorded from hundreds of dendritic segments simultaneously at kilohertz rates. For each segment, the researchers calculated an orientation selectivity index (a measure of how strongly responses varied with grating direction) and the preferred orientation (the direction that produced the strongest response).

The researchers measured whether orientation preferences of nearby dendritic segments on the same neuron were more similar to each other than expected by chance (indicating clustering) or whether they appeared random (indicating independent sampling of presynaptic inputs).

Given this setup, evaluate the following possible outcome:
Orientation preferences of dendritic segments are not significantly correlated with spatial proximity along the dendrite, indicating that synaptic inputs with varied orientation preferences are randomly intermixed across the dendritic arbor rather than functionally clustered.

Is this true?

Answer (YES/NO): NO